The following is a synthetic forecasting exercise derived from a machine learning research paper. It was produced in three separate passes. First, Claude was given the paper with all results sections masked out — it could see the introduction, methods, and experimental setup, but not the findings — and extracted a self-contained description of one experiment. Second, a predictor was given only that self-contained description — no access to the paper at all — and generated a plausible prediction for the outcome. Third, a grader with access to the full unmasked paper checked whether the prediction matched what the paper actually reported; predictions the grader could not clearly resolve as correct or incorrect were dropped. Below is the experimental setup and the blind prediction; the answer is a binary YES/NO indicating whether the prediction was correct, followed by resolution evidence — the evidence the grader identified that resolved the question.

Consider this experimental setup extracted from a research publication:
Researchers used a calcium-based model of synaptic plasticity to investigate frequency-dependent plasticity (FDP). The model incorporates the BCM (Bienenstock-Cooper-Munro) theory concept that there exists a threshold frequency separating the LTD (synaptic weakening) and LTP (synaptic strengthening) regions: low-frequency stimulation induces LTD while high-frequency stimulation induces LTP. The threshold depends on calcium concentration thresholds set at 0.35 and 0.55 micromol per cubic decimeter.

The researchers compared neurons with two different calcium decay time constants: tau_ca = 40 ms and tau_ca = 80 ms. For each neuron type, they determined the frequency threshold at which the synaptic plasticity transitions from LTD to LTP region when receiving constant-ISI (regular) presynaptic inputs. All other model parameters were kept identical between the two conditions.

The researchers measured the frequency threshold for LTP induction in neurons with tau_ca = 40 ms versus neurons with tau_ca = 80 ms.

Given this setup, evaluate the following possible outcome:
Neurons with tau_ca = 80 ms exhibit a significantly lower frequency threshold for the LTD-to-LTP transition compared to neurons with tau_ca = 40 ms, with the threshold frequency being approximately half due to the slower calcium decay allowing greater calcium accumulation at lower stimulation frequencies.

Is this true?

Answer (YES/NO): NO